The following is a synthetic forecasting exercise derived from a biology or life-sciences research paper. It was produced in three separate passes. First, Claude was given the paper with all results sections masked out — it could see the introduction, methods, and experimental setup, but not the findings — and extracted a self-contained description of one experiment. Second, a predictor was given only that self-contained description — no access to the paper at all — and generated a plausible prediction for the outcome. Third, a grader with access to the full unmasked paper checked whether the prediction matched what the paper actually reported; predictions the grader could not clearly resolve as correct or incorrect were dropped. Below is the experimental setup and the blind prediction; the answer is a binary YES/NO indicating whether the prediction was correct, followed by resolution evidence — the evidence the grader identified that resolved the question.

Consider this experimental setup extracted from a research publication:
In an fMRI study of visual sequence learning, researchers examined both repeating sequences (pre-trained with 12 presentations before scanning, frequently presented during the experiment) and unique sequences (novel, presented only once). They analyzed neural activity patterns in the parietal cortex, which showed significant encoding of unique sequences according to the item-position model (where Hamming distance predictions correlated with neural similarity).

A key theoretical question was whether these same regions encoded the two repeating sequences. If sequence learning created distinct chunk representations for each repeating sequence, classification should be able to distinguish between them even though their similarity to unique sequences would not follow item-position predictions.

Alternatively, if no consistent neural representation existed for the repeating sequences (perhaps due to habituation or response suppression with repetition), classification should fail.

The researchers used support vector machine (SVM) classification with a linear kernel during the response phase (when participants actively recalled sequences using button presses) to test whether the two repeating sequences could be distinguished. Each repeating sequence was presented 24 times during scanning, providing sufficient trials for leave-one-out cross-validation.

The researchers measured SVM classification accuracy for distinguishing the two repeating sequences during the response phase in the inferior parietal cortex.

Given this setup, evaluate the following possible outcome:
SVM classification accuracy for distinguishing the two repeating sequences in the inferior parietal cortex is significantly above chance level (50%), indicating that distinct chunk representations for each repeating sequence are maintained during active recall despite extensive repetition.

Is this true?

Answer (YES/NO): NO